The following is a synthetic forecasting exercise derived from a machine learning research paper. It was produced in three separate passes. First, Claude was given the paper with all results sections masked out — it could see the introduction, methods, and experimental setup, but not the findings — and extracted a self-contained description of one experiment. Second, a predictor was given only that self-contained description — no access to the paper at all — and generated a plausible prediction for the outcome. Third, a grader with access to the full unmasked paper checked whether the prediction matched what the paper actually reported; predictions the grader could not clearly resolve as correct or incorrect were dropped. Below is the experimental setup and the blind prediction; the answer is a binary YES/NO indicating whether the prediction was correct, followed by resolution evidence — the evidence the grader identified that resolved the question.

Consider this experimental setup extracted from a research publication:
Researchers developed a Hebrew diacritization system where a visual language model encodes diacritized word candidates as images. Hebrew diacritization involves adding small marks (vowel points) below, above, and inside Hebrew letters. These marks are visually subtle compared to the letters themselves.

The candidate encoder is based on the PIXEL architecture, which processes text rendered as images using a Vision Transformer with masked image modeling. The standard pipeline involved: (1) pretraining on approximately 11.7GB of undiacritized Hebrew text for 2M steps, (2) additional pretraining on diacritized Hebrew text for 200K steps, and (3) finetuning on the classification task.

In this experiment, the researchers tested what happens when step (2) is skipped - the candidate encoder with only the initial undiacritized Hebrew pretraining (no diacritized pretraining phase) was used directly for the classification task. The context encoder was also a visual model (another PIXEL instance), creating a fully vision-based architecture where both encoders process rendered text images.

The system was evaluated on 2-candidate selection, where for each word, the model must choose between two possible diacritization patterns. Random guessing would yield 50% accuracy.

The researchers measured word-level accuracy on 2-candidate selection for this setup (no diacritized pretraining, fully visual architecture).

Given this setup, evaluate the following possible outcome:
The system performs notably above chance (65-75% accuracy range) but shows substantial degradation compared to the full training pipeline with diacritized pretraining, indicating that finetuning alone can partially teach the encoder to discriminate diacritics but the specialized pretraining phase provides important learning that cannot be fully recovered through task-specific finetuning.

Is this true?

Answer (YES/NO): NO